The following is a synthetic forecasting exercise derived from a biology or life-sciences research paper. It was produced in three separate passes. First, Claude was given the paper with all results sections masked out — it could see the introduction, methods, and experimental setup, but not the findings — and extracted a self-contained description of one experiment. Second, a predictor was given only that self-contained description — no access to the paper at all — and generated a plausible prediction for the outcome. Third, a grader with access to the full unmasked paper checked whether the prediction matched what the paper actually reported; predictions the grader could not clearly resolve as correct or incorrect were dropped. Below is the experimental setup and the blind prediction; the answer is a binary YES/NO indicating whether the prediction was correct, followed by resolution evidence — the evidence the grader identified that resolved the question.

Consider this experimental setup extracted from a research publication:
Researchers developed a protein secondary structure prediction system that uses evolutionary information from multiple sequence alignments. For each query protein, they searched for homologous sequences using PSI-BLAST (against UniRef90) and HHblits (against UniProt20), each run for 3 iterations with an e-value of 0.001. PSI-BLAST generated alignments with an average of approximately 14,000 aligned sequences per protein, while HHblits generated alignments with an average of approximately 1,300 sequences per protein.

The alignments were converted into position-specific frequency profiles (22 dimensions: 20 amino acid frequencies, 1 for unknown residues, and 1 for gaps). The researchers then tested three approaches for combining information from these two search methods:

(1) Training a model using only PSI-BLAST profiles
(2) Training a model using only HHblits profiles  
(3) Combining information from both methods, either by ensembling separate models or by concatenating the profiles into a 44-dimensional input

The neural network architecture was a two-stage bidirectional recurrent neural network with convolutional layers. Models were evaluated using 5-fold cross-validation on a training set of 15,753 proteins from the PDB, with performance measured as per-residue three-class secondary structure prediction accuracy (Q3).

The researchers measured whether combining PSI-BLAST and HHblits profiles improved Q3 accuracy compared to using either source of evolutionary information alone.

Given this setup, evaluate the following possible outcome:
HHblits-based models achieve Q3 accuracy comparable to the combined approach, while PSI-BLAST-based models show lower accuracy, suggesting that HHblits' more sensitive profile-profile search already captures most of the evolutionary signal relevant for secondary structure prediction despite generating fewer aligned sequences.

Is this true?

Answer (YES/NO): NO